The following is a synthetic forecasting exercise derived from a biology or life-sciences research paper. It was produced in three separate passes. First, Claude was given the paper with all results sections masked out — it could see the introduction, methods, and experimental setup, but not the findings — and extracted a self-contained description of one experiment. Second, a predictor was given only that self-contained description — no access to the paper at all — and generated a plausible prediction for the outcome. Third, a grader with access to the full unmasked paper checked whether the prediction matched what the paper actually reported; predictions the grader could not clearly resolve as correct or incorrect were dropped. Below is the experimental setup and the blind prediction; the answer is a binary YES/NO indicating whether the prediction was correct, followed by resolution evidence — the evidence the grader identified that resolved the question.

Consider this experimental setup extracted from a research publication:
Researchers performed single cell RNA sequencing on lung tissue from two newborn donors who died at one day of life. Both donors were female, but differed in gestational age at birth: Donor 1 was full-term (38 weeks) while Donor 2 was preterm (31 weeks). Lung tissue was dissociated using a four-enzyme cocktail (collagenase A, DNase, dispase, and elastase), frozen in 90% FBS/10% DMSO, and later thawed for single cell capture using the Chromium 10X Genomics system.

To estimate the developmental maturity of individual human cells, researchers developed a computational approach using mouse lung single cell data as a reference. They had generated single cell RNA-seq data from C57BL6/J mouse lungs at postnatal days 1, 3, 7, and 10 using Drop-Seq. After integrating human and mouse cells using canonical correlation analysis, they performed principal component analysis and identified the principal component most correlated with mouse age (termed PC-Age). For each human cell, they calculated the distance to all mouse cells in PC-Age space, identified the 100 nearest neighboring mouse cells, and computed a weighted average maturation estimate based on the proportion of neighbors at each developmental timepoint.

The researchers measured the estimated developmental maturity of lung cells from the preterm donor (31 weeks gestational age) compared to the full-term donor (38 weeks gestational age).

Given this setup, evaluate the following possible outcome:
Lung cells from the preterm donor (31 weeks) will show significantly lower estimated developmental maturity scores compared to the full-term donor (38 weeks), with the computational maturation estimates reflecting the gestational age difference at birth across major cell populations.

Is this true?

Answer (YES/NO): NO